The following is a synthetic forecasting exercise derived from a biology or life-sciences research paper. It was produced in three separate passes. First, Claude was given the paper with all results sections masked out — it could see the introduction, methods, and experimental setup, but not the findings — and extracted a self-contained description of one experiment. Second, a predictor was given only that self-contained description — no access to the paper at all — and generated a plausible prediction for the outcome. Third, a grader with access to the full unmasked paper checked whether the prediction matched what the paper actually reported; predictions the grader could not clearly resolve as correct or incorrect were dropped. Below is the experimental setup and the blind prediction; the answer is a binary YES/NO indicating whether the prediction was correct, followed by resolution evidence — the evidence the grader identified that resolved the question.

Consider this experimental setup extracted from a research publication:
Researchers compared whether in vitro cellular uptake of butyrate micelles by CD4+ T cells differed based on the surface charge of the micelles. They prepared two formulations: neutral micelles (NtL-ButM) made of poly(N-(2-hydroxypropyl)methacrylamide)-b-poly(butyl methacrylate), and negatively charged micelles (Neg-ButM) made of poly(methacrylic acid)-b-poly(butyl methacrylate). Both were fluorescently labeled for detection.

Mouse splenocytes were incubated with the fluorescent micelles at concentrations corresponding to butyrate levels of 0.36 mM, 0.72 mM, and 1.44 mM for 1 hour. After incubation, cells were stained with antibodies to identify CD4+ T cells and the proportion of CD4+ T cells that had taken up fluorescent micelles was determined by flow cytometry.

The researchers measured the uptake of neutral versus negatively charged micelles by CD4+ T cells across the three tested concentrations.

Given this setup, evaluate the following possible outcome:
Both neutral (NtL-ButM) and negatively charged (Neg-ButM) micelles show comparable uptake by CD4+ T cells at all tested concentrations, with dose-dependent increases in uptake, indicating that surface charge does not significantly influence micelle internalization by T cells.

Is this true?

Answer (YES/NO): NO